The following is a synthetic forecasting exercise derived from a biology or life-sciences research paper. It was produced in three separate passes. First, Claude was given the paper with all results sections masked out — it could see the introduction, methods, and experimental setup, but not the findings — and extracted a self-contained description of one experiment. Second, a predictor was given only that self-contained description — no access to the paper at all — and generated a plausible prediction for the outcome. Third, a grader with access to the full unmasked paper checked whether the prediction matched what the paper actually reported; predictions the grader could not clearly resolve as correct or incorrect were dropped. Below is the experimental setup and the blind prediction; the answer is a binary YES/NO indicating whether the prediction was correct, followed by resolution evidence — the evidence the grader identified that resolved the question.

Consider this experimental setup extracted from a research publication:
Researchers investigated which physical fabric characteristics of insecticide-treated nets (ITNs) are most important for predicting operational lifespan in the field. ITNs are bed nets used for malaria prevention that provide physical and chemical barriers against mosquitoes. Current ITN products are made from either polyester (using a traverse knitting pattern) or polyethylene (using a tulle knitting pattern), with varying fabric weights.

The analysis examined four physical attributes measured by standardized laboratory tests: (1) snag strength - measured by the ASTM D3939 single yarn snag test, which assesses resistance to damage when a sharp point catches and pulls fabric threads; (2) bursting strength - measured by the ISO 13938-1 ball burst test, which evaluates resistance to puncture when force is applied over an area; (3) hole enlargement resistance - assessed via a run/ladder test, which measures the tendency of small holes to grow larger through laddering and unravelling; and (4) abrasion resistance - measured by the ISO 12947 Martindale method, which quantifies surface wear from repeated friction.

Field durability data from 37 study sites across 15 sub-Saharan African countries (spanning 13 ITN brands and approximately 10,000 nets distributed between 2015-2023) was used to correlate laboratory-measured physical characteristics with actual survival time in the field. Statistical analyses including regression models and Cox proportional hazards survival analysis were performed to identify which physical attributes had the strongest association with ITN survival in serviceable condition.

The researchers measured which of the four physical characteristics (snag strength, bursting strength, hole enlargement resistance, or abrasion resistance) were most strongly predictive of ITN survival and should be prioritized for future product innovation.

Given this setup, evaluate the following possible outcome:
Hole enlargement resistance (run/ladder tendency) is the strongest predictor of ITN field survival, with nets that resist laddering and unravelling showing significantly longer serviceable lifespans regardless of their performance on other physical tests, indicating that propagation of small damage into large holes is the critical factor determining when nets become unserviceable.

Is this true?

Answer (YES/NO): YES